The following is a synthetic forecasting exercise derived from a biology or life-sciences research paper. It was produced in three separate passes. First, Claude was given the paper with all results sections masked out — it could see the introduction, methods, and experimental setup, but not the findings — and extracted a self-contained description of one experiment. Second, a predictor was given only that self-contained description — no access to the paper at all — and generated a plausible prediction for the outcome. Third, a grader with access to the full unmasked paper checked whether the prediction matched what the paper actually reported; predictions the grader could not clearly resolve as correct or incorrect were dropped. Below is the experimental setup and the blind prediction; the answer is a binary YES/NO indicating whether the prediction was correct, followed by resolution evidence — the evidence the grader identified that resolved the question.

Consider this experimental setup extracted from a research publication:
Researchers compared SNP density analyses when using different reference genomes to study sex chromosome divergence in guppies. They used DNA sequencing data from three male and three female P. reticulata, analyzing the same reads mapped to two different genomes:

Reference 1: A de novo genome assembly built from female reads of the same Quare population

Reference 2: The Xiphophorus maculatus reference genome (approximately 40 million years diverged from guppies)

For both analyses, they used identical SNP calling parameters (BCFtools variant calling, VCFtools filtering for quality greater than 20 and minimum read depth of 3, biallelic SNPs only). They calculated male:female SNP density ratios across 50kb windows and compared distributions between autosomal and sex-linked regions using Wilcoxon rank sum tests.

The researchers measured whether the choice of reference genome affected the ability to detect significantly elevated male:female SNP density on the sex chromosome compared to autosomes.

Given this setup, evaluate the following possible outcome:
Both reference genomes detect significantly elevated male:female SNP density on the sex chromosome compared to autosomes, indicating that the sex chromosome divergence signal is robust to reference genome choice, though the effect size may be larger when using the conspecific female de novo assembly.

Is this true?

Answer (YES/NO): NO